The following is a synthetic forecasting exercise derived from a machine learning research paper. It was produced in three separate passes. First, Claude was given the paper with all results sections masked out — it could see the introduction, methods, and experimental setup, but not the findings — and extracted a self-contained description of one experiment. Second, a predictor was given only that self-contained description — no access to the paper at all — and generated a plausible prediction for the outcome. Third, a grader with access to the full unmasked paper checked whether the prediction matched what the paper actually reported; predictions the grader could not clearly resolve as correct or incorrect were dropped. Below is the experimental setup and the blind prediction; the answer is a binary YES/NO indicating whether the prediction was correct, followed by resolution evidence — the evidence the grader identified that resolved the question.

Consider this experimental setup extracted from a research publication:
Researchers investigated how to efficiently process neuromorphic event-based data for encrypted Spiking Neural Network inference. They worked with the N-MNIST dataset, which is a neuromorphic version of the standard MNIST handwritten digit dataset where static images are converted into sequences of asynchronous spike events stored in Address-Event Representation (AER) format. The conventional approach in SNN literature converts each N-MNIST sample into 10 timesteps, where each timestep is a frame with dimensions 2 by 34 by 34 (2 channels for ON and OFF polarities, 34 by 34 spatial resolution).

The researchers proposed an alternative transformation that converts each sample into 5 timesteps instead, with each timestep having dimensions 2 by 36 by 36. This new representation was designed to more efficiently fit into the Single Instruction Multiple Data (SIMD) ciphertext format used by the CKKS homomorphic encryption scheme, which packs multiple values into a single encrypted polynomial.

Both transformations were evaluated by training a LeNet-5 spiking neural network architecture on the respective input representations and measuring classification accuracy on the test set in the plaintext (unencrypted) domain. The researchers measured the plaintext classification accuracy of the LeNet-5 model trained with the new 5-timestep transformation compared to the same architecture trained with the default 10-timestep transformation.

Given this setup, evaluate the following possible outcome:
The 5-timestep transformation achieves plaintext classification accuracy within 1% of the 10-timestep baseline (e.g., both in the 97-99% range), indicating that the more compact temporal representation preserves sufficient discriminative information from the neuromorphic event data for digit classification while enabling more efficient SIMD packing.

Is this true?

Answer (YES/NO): YES